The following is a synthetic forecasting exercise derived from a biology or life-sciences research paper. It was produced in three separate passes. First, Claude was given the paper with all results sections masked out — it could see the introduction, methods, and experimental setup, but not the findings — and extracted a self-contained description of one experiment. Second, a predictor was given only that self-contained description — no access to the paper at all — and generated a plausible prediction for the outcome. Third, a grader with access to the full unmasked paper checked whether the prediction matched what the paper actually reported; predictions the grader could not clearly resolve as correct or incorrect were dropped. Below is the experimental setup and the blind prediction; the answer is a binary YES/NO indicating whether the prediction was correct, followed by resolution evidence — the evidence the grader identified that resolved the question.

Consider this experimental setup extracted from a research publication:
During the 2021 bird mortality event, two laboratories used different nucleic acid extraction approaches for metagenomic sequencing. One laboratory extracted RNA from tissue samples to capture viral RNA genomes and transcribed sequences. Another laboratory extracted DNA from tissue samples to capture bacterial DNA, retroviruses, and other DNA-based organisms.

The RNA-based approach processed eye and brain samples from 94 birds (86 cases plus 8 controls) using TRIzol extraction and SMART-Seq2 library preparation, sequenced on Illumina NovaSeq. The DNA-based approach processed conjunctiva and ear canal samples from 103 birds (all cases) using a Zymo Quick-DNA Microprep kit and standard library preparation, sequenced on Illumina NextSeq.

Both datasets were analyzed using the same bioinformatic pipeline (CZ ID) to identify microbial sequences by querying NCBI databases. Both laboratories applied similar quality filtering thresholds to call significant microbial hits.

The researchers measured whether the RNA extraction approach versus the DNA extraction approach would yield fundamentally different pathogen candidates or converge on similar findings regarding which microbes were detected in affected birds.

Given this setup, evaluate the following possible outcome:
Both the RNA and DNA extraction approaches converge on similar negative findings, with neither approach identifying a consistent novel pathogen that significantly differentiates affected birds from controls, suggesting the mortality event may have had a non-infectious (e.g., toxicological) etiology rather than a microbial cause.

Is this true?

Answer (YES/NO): YES